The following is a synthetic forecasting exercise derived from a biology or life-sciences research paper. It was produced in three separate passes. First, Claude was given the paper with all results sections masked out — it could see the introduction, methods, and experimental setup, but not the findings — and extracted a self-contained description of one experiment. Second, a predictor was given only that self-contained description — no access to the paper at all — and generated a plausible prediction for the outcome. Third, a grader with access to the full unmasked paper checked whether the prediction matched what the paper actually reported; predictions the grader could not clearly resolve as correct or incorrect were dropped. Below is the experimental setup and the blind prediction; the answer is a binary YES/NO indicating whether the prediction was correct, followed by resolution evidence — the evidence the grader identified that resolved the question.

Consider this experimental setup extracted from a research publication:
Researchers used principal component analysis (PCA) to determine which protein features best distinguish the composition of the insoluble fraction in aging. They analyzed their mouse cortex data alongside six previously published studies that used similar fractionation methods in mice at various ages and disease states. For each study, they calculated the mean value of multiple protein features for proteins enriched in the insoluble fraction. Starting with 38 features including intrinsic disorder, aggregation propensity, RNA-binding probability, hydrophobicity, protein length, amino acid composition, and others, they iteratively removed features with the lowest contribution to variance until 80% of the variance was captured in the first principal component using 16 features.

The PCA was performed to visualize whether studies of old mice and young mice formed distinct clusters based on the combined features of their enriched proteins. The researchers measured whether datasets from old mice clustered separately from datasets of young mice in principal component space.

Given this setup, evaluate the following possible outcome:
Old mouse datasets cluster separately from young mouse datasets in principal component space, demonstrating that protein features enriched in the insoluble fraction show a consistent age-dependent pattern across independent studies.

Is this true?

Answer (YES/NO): YES